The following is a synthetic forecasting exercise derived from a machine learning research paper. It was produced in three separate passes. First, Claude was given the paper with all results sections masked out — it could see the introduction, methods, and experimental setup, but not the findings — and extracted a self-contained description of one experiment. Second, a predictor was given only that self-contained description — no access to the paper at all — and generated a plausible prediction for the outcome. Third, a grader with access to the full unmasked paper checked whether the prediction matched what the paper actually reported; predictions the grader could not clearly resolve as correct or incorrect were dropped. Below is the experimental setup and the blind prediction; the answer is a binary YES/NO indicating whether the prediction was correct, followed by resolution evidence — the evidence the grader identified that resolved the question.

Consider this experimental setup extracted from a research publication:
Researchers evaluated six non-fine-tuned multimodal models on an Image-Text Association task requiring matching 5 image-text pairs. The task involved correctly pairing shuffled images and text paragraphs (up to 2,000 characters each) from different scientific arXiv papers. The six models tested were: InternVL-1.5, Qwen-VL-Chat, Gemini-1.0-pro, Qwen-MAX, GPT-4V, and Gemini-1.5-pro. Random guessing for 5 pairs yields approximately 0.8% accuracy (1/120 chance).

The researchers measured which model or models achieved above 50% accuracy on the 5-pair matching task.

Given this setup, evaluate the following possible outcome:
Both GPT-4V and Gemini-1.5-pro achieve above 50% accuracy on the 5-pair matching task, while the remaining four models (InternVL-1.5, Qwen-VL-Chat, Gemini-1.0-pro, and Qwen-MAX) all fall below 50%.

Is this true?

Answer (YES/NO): YES